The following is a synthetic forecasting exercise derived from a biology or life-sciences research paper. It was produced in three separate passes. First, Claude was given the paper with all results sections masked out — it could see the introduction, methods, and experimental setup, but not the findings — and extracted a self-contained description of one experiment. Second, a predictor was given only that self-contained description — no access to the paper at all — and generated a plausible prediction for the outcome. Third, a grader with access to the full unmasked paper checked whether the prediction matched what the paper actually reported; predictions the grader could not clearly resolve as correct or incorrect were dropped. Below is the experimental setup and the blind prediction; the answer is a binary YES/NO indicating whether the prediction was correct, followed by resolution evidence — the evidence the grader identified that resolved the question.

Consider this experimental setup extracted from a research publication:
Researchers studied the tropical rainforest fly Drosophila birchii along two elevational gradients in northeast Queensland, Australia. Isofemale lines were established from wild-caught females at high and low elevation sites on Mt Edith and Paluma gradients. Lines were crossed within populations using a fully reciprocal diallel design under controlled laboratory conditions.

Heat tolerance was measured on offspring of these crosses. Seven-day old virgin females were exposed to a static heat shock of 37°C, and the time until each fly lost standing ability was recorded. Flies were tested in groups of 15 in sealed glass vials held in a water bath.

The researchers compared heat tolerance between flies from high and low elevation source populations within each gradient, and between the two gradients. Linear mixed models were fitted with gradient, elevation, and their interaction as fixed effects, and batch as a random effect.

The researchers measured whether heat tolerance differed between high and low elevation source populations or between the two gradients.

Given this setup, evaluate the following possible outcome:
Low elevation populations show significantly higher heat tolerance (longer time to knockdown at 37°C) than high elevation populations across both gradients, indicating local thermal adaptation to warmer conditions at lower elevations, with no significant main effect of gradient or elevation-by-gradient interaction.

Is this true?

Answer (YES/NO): NO